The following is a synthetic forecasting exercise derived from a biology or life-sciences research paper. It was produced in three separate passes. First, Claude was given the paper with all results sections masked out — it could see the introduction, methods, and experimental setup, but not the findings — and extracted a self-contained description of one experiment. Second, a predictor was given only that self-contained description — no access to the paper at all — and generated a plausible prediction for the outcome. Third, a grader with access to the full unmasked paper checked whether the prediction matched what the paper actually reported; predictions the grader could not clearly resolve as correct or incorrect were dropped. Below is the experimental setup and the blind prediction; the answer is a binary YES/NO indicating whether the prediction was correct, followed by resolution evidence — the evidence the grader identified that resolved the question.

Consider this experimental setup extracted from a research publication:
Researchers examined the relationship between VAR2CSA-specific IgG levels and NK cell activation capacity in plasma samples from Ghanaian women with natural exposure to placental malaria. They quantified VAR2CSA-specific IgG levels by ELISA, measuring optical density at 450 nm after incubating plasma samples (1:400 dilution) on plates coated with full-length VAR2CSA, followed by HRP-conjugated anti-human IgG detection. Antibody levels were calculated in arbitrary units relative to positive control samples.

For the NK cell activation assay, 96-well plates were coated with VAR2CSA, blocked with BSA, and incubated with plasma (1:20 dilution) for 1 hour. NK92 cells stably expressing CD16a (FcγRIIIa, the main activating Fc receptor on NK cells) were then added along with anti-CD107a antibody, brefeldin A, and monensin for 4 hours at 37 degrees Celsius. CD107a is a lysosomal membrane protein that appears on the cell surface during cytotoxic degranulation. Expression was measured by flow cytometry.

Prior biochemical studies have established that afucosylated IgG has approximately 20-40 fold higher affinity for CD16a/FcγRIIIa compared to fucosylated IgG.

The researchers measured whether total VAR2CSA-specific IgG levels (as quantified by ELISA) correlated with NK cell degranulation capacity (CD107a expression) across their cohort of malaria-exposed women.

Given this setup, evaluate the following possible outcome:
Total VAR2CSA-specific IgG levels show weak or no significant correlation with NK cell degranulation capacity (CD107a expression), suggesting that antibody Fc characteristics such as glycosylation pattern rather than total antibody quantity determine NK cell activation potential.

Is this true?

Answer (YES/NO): YES